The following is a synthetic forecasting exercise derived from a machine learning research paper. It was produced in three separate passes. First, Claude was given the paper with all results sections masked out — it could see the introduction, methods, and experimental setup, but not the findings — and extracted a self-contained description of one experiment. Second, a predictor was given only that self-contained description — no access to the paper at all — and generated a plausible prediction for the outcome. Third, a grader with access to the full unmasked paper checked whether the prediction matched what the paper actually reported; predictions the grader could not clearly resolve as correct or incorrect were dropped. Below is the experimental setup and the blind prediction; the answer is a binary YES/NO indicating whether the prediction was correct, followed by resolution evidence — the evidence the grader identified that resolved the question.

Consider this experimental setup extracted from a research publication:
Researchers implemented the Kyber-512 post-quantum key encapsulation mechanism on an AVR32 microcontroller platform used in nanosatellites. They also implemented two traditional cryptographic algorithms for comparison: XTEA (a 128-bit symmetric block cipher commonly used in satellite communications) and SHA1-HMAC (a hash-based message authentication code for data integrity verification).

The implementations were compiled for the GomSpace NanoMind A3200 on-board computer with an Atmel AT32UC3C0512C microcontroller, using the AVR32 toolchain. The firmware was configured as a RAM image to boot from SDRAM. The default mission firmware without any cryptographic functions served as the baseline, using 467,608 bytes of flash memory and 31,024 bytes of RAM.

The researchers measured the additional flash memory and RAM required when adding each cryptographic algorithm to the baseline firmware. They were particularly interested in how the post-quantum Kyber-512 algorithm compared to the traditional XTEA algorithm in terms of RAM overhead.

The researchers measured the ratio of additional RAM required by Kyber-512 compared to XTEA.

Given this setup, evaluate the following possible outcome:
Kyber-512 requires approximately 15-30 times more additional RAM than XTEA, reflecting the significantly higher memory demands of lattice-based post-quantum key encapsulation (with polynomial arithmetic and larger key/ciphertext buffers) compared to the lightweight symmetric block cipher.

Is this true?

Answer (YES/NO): NO